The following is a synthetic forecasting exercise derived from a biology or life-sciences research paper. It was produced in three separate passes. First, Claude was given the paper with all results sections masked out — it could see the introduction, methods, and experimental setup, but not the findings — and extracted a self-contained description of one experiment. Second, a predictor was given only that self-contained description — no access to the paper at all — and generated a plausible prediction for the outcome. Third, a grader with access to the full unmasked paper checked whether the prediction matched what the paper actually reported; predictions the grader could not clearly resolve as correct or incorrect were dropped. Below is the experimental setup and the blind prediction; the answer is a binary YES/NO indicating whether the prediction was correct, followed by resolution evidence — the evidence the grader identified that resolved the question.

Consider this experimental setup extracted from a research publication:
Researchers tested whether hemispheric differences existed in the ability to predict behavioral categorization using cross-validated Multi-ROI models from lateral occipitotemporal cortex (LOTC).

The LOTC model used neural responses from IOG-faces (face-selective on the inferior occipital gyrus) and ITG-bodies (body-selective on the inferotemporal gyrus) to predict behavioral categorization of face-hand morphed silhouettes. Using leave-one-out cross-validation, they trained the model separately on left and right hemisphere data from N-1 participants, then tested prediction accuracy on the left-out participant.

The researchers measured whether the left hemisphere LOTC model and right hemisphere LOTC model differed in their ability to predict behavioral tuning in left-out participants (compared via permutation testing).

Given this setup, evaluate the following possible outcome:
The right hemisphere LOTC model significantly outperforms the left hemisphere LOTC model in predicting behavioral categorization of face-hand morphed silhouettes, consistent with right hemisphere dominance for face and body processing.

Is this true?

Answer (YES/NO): NO